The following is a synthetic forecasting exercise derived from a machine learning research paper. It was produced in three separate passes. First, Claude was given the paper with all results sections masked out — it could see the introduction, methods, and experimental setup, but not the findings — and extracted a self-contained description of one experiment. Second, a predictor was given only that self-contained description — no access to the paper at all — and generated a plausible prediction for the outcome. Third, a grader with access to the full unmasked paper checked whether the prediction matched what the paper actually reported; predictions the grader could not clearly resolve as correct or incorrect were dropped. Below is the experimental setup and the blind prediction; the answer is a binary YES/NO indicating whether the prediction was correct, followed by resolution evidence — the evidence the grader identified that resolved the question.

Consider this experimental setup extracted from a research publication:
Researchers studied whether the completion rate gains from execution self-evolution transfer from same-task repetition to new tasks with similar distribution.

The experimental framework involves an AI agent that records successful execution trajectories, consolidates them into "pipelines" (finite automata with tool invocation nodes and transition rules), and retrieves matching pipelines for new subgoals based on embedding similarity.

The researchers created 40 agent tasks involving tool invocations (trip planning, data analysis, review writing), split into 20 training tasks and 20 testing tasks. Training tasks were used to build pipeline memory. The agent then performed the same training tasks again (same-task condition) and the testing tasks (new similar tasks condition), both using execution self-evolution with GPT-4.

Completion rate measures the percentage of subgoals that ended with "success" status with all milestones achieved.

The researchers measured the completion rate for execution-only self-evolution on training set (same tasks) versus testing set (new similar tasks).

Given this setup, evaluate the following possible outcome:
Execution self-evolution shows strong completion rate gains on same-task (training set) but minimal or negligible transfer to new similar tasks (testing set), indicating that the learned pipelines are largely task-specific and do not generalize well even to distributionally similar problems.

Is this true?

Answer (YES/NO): NO